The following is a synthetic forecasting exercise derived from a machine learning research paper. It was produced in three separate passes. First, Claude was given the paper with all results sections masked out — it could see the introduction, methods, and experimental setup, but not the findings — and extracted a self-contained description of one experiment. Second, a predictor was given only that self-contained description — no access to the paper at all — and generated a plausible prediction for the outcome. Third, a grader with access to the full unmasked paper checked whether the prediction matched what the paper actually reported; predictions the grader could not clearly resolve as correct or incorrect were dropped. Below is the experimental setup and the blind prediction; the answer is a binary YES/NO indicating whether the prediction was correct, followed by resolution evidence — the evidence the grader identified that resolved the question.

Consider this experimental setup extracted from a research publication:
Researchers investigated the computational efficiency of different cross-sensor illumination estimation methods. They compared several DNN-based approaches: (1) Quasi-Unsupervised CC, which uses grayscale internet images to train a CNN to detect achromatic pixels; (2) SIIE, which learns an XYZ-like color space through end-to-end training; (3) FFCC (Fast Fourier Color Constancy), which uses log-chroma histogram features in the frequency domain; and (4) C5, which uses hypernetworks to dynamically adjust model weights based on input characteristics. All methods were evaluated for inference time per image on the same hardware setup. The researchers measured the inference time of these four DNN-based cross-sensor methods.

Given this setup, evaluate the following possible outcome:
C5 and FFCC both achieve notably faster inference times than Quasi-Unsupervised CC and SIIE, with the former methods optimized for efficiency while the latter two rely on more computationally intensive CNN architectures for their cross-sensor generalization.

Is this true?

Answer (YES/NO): YES